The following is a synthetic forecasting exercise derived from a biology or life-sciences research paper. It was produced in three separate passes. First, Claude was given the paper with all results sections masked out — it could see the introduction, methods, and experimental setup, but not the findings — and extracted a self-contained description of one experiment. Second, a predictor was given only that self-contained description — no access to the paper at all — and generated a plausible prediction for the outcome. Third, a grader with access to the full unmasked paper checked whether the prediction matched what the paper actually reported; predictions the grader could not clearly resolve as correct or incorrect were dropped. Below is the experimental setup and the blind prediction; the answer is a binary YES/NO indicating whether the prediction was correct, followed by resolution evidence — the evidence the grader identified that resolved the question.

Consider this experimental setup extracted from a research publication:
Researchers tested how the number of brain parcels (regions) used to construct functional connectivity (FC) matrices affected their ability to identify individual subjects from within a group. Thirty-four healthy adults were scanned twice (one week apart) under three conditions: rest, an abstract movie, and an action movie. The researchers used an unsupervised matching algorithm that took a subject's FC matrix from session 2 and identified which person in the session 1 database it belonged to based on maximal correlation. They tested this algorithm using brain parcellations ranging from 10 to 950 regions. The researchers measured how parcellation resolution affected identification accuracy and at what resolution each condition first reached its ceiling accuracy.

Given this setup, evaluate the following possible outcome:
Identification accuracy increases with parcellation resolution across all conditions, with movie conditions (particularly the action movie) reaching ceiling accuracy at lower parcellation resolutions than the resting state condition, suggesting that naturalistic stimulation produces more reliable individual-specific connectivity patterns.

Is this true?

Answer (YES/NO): YES